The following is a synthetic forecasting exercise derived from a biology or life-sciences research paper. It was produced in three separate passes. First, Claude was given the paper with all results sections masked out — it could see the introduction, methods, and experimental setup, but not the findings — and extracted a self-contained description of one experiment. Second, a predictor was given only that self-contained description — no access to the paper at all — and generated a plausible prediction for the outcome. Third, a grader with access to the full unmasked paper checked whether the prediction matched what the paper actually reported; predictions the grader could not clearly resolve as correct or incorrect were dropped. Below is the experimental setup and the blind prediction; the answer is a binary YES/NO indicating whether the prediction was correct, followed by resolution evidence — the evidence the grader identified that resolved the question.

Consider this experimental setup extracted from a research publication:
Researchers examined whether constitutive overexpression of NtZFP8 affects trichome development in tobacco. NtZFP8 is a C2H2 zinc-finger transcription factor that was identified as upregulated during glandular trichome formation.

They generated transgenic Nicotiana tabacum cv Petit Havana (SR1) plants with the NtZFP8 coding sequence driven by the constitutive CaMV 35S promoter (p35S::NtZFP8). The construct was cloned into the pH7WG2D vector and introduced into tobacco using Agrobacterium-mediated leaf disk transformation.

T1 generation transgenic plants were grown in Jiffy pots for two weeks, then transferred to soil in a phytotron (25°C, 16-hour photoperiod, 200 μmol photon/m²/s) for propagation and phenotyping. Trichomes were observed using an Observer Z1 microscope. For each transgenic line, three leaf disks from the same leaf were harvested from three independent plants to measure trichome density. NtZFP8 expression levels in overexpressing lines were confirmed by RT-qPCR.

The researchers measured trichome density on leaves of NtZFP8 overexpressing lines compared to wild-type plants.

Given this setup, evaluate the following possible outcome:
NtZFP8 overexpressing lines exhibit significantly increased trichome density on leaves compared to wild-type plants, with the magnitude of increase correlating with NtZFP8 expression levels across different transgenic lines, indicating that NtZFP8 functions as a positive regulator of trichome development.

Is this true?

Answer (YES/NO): NO